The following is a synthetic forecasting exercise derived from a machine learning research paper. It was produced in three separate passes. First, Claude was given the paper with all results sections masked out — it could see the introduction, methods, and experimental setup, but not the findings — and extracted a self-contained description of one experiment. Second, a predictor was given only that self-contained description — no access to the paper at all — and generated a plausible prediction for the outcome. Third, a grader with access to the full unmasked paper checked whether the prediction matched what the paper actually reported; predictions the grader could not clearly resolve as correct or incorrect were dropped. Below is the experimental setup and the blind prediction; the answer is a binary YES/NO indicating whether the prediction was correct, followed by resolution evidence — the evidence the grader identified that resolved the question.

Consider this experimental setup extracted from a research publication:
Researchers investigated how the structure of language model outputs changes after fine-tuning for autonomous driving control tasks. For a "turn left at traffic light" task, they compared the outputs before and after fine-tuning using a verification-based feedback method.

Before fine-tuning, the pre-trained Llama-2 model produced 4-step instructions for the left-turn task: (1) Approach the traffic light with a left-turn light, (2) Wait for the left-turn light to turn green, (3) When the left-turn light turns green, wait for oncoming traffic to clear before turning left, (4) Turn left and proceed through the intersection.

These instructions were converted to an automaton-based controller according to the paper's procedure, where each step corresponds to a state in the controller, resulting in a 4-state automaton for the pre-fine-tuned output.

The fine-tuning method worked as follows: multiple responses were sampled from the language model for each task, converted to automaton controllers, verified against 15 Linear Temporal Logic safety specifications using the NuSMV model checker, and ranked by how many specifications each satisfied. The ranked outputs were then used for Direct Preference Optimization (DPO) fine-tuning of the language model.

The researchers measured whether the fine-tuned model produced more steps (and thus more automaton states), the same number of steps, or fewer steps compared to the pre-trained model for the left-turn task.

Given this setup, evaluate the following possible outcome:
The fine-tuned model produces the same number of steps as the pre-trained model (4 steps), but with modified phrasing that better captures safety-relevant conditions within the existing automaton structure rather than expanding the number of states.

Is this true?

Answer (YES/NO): NO